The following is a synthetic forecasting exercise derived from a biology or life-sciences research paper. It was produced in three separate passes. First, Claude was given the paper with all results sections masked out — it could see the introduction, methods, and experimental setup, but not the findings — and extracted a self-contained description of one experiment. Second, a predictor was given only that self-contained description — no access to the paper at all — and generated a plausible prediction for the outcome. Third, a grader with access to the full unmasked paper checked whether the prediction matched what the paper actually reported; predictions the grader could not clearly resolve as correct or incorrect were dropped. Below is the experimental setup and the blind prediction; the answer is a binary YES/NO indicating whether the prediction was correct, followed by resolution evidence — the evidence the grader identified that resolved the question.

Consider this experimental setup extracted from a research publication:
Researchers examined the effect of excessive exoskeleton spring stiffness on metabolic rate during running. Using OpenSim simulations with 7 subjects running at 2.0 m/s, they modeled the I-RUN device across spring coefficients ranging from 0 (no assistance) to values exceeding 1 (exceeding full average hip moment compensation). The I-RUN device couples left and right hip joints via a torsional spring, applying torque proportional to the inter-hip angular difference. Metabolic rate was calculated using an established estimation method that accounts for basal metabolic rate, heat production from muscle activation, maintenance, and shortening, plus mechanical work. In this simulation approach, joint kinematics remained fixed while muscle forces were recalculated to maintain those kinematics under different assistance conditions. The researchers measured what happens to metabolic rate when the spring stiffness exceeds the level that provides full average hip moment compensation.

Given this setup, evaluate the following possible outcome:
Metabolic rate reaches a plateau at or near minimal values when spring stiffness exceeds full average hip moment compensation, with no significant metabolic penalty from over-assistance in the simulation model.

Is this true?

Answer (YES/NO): NO